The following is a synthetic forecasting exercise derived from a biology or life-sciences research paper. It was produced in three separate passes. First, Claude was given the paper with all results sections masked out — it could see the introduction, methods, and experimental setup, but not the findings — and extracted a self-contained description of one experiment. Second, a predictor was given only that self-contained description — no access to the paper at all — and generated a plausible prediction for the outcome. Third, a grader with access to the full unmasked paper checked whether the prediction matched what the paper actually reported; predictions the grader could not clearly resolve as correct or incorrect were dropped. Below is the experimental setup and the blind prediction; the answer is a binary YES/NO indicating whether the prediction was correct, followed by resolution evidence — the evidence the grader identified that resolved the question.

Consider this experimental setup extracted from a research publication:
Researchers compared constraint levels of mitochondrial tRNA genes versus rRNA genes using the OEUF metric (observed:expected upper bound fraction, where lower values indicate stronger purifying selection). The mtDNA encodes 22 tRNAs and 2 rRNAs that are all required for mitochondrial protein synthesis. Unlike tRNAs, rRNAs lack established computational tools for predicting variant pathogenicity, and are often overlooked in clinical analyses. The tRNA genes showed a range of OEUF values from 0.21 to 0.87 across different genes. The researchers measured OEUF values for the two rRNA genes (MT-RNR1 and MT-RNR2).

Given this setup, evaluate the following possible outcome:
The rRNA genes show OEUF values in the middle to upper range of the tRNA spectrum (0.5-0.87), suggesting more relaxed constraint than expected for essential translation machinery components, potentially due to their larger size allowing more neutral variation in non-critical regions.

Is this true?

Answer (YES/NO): NO